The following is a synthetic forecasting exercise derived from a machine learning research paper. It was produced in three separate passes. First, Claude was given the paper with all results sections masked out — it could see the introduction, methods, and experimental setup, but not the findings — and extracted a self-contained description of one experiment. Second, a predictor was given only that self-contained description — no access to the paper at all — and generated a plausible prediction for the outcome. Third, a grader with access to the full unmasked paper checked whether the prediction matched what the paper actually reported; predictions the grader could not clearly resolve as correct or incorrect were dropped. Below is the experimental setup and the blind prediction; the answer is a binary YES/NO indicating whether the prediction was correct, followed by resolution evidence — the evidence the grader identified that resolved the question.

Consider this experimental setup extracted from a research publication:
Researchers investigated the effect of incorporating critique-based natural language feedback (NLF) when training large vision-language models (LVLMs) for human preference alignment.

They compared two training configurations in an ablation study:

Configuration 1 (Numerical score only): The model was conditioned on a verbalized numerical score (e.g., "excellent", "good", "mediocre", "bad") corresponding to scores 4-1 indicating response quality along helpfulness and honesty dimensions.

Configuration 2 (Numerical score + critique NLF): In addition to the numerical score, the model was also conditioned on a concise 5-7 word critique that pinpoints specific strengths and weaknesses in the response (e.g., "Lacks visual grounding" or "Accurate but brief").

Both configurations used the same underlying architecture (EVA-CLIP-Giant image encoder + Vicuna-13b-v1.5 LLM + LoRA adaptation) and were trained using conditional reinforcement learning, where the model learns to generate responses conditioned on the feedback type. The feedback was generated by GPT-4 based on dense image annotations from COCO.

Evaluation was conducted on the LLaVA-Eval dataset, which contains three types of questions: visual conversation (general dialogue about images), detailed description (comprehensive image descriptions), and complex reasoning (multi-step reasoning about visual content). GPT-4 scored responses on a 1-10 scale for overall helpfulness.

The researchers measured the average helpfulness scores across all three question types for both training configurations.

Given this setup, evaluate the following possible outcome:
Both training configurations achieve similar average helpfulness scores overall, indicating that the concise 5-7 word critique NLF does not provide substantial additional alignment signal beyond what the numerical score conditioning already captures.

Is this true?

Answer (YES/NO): NO